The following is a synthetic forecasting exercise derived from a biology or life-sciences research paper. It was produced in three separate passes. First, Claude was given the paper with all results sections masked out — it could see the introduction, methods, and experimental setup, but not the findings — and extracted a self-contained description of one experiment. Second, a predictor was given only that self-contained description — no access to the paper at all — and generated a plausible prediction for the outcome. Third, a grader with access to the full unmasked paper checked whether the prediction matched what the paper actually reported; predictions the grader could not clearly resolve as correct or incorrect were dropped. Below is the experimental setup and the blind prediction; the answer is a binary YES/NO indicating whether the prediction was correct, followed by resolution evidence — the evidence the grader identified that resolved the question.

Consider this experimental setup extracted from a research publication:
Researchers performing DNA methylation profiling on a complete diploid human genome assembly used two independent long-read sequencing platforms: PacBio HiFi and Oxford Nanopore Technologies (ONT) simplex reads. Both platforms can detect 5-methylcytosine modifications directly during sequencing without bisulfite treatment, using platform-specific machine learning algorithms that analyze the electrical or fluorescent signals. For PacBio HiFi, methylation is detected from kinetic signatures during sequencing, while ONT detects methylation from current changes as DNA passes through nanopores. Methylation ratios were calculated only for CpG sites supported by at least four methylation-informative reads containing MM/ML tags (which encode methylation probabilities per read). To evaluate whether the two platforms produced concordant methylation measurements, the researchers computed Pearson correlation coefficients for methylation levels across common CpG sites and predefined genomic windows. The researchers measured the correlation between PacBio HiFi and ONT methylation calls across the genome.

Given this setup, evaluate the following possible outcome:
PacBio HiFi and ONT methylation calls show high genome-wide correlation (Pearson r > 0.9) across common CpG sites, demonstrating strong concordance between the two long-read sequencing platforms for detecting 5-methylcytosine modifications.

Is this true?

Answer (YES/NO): YES